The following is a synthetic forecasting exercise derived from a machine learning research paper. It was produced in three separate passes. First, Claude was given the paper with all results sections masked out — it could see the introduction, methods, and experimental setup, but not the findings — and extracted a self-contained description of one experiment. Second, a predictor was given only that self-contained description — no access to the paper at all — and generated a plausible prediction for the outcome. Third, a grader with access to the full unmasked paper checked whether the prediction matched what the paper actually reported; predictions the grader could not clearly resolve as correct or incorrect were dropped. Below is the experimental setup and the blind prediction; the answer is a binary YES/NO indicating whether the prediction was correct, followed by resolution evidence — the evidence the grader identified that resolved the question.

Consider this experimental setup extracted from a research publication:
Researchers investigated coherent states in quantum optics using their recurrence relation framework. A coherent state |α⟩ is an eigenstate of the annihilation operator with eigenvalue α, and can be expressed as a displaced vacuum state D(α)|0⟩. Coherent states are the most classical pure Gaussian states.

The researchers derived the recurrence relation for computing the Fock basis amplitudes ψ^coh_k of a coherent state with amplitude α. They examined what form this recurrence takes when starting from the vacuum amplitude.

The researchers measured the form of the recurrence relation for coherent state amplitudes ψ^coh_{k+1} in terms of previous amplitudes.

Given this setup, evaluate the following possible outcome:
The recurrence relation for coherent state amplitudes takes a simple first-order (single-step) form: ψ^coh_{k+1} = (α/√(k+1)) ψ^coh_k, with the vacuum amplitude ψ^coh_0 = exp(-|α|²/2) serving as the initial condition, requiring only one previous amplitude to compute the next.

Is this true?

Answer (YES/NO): YES